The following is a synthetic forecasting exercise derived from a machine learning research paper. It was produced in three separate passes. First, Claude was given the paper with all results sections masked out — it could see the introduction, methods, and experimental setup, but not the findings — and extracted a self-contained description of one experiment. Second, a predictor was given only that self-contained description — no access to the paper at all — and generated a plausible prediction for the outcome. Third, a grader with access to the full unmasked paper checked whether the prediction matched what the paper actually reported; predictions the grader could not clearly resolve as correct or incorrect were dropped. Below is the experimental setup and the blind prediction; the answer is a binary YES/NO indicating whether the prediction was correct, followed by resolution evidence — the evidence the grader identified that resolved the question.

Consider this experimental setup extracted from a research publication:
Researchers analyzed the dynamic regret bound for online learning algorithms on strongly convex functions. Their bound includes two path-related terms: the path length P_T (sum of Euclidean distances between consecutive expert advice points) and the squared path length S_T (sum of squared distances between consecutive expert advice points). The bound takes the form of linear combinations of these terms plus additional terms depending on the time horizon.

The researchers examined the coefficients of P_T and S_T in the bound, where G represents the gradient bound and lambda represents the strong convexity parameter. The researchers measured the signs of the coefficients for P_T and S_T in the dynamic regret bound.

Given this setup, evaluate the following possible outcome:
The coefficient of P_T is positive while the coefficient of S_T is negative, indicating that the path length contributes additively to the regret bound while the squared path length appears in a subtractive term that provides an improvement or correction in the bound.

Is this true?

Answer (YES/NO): YES